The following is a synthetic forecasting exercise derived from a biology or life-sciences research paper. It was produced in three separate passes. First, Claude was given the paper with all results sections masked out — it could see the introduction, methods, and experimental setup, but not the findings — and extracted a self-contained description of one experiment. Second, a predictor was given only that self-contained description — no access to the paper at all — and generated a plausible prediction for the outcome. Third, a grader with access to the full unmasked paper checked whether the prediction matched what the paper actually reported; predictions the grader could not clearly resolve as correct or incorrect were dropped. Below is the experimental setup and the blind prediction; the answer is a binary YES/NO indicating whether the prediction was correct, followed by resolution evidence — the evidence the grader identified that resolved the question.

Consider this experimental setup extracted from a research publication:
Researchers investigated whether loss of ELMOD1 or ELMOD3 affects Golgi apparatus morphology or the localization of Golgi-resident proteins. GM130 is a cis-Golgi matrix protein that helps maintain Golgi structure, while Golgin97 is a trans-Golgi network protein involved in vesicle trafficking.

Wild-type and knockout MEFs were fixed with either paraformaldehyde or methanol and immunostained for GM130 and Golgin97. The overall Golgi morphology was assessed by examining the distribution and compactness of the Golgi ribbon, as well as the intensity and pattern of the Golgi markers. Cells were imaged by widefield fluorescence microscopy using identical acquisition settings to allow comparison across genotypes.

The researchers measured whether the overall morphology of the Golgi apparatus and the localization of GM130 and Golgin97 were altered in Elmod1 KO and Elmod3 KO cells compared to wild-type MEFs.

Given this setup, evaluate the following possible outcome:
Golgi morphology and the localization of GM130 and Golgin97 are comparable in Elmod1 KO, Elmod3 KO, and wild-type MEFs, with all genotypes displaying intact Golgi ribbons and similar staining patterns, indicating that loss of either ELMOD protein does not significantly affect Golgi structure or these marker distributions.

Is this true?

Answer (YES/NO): YES